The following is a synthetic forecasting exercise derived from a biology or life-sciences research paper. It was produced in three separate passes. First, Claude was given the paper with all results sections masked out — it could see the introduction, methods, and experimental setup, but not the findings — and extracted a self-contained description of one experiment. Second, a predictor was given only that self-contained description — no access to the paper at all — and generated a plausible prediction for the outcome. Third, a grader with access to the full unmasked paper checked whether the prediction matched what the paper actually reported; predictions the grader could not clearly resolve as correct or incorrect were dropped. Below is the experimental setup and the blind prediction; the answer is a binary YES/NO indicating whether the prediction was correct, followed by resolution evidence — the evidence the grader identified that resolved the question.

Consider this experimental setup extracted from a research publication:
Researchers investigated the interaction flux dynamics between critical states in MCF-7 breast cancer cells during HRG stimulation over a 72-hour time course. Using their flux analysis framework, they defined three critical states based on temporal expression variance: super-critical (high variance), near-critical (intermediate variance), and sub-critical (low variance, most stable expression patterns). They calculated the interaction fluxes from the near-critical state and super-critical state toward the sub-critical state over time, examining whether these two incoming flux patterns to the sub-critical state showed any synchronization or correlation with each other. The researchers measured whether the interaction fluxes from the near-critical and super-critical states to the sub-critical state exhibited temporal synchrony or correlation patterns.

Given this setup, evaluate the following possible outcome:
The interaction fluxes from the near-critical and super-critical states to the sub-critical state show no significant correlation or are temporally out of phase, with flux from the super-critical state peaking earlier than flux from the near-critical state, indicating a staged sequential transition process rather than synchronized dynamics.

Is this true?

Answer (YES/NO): NO